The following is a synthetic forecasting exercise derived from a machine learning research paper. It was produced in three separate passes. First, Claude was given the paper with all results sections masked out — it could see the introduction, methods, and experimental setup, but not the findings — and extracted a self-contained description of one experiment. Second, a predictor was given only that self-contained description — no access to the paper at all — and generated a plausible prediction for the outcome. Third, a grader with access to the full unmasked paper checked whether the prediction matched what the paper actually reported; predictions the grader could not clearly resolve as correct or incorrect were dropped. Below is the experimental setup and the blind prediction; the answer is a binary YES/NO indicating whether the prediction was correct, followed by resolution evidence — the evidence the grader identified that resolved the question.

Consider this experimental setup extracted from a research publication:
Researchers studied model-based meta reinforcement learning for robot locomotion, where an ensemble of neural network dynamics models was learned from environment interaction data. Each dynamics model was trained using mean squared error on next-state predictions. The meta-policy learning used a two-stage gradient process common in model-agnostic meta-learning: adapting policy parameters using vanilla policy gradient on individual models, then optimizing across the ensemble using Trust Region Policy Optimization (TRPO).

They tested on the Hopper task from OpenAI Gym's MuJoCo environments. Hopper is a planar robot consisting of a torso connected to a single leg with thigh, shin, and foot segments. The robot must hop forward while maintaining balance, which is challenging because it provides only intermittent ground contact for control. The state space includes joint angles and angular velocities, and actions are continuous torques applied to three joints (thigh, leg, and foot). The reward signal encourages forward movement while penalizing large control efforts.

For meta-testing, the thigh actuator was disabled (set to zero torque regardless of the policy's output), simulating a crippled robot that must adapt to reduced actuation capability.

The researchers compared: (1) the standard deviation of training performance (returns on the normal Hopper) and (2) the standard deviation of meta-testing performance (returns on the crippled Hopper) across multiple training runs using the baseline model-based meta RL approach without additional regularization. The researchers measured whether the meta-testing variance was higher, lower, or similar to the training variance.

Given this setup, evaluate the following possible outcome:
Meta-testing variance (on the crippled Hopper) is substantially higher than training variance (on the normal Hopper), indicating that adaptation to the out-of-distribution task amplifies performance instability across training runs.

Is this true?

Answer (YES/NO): YES